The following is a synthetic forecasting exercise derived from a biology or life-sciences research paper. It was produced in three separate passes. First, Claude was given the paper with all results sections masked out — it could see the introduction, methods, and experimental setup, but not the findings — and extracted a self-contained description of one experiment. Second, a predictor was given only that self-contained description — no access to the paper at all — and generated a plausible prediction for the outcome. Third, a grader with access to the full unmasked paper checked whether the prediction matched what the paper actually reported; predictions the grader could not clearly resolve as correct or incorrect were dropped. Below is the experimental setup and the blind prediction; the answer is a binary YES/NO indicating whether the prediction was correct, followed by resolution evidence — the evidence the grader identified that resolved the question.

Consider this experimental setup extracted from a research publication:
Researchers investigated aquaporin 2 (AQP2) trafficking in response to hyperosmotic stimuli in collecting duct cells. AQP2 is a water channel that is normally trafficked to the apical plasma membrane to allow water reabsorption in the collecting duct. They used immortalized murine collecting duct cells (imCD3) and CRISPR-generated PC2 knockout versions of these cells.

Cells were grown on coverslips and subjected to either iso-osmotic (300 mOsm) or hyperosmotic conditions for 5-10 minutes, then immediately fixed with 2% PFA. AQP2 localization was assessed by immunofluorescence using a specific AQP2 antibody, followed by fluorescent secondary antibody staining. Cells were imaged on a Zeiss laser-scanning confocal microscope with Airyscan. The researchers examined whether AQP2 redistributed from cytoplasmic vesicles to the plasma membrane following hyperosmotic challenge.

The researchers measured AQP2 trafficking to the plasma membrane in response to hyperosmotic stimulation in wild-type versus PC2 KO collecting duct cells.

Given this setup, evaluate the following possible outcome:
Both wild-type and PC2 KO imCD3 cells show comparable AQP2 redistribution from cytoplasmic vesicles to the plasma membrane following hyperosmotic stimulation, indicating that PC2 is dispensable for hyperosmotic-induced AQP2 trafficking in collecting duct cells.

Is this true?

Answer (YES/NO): NO